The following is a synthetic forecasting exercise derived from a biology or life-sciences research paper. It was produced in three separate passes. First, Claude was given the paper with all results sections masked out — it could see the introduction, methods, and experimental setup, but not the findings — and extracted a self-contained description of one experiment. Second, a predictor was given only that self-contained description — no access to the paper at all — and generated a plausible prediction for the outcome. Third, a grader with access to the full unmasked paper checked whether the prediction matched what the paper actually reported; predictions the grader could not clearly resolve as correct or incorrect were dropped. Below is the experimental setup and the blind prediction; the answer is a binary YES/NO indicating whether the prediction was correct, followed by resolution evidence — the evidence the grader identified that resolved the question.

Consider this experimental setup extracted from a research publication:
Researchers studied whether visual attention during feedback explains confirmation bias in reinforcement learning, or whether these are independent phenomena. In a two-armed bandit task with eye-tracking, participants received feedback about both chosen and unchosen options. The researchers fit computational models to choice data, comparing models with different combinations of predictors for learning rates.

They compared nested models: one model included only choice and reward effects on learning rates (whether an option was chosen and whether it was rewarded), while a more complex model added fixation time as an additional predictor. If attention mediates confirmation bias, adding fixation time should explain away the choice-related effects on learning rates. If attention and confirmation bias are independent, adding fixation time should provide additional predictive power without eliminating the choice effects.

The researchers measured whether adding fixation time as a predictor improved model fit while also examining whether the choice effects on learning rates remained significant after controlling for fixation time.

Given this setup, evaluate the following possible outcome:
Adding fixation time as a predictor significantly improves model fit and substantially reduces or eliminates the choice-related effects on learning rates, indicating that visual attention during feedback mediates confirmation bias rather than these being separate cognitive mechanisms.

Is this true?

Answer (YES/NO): NO